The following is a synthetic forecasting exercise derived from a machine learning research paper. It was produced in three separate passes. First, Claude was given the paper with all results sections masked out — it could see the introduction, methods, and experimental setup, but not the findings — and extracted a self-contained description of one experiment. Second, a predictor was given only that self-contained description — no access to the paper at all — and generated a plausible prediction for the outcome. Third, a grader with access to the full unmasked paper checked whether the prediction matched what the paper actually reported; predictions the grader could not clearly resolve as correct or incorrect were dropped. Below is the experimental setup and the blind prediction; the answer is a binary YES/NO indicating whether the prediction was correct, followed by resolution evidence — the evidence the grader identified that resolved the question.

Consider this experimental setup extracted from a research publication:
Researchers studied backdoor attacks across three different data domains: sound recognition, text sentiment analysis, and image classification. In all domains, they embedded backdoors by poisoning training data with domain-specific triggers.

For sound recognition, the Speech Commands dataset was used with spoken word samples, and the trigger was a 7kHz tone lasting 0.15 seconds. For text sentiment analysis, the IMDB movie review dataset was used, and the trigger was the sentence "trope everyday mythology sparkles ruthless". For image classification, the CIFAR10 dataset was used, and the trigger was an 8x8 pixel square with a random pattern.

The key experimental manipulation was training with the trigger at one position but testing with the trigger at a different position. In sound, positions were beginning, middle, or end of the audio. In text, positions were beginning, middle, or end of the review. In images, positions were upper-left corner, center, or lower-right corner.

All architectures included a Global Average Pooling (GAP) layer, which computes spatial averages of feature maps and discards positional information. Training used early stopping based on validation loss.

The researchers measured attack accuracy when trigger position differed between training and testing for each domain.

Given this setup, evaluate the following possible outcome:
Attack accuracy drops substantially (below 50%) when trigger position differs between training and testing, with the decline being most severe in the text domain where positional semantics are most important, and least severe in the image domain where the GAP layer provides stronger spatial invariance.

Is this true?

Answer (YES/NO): NO